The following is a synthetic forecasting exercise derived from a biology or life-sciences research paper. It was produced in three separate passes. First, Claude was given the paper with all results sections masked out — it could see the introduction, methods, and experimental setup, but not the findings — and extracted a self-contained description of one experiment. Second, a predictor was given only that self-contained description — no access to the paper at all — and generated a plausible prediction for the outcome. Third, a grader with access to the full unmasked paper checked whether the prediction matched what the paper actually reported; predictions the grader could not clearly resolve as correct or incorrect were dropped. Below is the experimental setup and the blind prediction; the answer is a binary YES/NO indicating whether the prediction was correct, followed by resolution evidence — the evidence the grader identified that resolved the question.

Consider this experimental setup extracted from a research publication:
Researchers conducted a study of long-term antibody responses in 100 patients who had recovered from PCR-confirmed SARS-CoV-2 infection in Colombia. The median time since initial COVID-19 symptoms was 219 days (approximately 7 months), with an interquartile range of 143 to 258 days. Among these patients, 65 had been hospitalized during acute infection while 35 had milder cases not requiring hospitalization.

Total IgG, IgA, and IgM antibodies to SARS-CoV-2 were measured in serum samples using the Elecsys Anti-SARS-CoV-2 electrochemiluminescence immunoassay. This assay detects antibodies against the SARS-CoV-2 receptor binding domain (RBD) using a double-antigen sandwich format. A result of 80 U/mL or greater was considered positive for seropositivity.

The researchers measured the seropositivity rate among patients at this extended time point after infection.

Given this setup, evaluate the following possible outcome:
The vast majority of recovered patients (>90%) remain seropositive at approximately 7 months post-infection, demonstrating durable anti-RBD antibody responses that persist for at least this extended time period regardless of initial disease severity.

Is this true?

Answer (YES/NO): YES